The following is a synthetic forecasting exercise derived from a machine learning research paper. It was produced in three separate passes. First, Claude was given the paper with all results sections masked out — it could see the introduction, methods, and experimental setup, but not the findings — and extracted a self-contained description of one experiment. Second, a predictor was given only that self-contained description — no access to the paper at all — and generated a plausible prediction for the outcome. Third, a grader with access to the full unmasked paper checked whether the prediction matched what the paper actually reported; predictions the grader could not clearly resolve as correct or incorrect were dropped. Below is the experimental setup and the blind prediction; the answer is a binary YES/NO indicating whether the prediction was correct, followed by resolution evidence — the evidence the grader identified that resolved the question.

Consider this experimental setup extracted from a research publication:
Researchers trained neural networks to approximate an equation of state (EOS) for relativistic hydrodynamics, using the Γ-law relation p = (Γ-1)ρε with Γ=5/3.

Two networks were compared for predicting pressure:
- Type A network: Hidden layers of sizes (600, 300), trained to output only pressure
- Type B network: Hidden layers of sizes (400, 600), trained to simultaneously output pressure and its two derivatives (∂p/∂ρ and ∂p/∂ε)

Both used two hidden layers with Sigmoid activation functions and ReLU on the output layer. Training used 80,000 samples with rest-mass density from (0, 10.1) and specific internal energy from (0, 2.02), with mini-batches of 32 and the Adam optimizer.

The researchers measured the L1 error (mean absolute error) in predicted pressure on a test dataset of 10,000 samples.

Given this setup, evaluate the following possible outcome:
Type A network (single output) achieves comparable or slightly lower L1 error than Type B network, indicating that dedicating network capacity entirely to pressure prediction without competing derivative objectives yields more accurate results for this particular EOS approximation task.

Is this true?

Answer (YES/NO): NO